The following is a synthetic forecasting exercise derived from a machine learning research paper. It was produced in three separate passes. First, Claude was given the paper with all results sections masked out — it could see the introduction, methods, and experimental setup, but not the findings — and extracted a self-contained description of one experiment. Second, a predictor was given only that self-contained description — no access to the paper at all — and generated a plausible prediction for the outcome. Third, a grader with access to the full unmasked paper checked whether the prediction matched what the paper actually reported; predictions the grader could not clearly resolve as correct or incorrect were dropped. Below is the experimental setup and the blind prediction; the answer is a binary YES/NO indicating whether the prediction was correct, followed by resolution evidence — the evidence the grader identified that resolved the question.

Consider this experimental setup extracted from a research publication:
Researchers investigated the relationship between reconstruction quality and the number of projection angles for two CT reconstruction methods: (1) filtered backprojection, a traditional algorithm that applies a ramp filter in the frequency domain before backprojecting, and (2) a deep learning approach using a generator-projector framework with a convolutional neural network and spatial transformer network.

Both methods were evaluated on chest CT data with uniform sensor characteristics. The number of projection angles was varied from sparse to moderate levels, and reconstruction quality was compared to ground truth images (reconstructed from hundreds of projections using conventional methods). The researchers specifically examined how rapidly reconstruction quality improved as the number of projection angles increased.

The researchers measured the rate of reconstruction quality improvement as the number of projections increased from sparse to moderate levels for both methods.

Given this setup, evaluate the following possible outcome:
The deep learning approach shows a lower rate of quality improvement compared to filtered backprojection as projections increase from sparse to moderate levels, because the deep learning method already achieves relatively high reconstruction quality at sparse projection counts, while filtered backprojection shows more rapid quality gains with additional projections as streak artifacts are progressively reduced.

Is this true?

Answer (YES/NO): YES